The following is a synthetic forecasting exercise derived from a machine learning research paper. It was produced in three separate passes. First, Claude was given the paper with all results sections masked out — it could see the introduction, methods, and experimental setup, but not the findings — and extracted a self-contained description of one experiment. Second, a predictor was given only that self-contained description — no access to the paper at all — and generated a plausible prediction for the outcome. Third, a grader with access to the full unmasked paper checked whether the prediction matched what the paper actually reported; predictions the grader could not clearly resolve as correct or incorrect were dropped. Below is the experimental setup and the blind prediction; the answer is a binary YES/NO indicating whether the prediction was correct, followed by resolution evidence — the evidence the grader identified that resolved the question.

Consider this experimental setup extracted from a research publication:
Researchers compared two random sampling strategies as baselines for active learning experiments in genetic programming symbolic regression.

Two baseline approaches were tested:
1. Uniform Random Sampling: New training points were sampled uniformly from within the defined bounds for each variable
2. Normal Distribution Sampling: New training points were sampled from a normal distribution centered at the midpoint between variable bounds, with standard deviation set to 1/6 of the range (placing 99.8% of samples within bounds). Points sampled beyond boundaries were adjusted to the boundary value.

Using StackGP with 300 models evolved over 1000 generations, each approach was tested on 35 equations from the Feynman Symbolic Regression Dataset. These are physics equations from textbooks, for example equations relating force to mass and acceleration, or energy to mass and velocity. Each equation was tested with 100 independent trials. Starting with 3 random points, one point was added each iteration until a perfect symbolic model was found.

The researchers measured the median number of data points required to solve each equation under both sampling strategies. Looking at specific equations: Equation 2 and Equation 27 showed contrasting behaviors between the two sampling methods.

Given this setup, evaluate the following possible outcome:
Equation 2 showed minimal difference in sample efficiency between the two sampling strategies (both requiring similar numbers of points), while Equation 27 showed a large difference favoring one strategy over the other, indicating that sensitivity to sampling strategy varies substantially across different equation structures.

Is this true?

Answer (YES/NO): NO